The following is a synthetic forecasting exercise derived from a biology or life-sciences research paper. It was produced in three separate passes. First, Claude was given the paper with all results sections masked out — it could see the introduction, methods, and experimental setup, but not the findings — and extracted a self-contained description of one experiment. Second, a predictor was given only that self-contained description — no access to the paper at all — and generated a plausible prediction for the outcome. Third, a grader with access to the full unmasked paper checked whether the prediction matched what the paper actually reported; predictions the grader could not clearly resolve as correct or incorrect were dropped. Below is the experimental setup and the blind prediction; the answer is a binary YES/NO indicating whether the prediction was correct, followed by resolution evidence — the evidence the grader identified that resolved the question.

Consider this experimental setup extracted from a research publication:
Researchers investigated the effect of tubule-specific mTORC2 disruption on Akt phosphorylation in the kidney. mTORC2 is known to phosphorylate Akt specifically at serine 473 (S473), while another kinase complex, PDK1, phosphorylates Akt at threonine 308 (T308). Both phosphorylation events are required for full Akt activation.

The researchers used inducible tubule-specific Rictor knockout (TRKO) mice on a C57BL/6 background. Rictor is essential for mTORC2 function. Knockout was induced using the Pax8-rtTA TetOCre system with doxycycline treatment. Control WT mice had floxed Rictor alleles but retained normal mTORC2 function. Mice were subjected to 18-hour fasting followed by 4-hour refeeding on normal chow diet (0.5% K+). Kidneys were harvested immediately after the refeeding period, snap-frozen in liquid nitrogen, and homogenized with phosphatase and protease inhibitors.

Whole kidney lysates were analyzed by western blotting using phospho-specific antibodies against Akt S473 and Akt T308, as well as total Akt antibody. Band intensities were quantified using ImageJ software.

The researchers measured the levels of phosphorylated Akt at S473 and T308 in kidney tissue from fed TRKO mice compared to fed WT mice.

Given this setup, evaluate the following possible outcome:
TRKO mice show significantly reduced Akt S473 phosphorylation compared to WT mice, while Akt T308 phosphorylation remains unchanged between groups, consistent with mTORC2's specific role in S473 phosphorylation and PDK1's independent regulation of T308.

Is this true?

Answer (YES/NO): YES